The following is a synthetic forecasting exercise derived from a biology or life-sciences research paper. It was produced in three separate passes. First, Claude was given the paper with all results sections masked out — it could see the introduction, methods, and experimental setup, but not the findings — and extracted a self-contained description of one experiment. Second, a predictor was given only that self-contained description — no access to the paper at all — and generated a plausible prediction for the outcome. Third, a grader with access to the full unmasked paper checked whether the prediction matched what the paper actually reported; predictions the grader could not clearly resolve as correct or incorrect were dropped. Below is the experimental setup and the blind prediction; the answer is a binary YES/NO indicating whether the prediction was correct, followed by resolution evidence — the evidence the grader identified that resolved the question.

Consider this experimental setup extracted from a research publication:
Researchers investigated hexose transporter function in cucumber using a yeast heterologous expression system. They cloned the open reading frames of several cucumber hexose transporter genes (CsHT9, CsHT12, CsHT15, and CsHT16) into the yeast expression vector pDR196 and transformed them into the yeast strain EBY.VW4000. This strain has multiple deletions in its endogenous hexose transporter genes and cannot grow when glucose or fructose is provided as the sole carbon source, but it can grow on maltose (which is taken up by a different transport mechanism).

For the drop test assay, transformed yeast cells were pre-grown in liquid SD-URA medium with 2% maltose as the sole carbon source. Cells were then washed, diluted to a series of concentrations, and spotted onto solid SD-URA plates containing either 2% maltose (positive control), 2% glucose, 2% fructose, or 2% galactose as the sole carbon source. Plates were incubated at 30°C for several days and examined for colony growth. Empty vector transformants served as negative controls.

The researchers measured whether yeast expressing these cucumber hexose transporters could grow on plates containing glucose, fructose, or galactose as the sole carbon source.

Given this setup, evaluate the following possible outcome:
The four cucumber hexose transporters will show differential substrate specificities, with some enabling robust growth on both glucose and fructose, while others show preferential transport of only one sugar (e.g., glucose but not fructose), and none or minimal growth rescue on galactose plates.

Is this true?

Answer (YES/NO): NO